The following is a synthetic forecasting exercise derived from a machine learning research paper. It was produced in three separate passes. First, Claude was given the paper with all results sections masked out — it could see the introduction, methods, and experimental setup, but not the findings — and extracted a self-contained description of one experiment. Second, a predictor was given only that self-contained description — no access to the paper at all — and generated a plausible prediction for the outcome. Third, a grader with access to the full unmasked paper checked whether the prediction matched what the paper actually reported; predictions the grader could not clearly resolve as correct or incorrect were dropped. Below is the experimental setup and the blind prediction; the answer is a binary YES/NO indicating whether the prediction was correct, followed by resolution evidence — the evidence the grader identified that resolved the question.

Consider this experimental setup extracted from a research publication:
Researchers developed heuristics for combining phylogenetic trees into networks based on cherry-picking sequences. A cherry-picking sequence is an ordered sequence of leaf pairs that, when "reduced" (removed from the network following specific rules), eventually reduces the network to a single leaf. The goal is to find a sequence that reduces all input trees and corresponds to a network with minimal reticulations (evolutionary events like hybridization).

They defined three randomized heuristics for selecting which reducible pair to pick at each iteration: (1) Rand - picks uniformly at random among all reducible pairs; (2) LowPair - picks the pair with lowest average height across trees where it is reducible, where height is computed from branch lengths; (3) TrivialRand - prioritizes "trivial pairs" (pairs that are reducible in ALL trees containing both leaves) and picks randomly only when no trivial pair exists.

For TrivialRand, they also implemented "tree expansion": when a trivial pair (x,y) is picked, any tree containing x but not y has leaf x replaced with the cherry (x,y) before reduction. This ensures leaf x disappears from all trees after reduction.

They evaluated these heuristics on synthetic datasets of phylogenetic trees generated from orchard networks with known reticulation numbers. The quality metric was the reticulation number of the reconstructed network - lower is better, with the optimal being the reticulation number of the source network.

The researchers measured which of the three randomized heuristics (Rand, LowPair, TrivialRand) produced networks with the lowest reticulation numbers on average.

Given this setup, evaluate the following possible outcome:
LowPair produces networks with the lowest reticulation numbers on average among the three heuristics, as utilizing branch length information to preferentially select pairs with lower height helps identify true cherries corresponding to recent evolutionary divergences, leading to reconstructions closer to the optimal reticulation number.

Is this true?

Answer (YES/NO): NO